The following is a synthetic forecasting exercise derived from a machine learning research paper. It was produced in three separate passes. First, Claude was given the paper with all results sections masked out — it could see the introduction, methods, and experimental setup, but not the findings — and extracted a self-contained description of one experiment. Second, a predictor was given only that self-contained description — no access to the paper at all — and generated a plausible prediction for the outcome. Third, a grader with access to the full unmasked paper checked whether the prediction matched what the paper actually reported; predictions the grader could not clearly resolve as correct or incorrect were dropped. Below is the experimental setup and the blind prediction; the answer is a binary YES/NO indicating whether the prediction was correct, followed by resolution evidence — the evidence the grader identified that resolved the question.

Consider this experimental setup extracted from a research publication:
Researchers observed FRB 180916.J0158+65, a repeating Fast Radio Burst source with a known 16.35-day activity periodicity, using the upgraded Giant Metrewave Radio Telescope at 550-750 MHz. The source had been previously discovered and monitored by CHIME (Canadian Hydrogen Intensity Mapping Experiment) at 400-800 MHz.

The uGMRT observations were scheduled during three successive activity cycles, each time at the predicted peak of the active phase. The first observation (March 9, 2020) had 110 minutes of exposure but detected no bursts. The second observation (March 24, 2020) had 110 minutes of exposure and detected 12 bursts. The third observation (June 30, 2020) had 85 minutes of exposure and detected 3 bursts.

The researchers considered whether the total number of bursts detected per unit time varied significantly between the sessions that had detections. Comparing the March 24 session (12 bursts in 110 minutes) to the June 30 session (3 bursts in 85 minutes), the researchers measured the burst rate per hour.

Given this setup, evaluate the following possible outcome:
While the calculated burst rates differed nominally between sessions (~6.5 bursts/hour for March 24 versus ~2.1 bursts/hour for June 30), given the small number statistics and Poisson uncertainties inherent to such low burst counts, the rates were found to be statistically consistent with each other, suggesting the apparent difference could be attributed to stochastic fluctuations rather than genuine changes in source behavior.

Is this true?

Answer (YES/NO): NO